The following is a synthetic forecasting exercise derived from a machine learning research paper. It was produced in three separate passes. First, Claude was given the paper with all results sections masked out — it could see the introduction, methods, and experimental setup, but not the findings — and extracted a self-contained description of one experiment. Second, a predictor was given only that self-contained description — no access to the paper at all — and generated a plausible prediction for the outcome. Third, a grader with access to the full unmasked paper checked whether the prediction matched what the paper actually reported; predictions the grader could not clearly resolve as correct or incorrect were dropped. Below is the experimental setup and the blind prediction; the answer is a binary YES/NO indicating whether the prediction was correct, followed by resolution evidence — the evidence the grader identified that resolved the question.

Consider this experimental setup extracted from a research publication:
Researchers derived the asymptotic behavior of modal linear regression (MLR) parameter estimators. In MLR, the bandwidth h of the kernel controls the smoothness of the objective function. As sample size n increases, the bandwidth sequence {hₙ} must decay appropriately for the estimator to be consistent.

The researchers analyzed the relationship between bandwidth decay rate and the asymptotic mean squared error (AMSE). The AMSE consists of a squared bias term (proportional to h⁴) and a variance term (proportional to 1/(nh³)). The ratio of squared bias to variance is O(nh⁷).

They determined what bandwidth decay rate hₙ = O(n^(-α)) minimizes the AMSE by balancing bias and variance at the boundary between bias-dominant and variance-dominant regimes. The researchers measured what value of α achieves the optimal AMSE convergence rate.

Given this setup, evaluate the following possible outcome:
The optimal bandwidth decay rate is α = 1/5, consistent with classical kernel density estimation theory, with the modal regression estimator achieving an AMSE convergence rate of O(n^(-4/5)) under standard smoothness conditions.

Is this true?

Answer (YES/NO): NO